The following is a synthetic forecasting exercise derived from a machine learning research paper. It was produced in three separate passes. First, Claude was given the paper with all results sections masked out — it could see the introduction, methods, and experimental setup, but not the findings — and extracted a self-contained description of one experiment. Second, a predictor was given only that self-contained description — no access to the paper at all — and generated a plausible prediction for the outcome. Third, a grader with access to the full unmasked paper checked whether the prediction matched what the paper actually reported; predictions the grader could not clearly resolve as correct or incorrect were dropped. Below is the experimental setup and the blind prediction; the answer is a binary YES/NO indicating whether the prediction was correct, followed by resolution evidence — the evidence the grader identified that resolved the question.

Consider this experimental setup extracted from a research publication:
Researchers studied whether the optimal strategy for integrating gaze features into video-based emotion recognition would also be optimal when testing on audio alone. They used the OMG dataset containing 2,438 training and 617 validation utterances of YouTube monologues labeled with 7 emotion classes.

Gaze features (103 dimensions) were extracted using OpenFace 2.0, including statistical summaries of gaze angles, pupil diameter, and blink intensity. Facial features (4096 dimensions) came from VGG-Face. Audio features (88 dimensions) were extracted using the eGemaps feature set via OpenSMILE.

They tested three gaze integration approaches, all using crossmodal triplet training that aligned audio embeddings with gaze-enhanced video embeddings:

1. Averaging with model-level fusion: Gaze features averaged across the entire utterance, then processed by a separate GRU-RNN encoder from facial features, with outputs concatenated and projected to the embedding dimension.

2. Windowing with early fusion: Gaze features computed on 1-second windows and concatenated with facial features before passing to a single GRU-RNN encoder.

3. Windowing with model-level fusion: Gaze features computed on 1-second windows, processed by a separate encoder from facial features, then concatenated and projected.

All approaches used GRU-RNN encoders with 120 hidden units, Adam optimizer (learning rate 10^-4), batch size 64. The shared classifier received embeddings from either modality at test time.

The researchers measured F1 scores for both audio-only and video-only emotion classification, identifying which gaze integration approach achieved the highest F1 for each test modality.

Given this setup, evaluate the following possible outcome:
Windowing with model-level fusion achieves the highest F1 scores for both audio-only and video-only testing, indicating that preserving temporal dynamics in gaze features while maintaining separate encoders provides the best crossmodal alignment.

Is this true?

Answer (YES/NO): NO